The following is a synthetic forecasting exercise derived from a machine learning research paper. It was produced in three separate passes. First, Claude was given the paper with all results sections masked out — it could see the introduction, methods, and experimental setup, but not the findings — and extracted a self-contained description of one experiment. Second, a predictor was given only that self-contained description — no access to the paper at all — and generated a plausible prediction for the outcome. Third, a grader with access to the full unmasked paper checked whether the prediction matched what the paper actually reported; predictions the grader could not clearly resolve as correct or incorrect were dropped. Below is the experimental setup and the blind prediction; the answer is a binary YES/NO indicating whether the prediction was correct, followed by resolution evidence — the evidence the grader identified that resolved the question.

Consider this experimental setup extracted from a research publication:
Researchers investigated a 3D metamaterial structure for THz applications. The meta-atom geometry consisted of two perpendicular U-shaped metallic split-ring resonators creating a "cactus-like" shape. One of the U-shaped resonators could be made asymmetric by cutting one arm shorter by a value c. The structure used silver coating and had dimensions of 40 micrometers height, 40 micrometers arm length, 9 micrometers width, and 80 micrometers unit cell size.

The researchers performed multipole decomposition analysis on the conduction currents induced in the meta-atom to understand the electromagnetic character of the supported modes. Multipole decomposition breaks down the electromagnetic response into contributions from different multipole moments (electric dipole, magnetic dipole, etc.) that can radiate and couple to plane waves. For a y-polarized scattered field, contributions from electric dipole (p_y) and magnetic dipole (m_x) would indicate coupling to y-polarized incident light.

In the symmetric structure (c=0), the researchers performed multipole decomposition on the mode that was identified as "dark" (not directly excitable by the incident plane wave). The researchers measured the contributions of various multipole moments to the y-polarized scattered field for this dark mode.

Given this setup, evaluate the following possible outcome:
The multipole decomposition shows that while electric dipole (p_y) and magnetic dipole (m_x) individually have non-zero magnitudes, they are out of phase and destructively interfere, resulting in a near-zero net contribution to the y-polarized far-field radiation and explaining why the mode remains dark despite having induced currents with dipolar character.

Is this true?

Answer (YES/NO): NO